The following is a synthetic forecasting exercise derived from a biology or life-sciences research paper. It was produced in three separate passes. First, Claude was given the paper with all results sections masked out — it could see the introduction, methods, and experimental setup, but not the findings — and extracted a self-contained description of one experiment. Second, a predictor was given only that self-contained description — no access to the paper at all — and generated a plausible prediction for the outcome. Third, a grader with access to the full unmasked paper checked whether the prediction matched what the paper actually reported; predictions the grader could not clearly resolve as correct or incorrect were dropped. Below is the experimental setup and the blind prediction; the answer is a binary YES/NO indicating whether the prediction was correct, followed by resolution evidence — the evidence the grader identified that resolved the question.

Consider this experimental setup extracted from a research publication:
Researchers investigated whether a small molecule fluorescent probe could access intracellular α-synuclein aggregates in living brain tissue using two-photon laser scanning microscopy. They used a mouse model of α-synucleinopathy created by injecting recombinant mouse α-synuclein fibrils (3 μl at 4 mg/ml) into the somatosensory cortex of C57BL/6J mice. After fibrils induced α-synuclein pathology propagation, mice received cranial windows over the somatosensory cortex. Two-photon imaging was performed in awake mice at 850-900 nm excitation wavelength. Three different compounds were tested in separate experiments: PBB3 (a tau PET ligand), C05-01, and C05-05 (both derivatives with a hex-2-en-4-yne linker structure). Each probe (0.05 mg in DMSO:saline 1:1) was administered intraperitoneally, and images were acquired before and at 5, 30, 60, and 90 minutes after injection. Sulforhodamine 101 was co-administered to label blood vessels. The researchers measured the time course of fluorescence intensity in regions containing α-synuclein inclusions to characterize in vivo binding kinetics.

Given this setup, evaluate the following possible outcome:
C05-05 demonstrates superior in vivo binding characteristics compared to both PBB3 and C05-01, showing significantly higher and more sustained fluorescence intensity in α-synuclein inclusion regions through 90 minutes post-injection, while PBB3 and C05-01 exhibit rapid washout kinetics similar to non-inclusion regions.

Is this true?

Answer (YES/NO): YES